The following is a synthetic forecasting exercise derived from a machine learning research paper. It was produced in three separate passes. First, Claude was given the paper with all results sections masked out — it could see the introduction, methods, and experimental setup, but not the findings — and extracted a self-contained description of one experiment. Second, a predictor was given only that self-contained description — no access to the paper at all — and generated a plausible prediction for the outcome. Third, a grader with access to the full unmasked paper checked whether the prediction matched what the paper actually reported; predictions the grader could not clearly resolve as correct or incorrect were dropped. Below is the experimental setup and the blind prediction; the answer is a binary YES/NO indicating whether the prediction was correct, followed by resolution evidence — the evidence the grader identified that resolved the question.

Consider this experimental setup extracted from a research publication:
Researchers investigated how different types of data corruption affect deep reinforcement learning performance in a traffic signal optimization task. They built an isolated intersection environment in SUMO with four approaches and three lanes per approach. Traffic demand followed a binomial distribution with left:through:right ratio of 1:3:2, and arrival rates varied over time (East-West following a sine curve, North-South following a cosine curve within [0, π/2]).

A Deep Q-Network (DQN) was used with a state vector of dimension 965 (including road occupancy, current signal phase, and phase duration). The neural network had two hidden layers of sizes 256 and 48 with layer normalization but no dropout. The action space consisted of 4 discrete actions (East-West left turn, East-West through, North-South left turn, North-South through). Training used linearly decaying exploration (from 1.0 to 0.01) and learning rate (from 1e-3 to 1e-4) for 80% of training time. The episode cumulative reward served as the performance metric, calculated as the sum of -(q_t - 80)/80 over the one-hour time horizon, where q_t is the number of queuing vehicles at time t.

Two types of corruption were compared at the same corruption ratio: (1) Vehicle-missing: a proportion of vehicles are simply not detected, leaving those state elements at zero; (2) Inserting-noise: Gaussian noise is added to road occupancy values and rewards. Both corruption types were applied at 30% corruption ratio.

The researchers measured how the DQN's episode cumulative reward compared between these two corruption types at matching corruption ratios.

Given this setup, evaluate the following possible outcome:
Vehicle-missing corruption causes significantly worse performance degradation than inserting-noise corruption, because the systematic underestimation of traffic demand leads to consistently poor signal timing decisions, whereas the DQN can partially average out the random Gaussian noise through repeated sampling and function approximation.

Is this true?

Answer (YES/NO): NO